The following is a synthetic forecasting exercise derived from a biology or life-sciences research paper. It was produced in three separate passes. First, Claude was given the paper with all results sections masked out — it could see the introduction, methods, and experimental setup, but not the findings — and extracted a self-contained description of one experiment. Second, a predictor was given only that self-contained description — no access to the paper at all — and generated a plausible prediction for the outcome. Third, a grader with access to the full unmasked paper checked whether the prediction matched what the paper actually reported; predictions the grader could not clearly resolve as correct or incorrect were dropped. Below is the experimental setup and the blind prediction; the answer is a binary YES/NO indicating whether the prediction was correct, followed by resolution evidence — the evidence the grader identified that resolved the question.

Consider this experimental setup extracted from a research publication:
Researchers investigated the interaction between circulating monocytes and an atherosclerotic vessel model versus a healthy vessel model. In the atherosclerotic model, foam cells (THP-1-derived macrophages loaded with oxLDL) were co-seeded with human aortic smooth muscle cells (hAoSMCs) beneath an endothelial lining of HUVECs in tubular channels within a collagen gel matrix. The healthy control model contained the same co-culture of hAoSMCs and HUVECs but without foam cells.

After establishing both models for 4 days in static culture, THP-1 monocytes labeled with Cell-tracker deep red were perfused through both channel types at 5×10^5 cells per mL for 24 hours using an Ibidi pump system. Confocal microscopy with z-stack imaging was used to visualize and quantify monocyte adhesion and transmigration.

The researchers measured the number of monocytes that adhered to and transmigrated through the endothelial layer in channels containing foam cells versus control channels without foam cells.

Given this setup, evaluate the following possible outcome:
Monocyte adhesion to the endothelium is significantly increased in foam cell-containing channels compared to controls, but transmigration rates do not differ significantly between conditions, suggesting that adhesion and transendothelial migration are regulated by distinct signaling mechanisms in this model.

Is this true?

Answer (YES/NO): NO